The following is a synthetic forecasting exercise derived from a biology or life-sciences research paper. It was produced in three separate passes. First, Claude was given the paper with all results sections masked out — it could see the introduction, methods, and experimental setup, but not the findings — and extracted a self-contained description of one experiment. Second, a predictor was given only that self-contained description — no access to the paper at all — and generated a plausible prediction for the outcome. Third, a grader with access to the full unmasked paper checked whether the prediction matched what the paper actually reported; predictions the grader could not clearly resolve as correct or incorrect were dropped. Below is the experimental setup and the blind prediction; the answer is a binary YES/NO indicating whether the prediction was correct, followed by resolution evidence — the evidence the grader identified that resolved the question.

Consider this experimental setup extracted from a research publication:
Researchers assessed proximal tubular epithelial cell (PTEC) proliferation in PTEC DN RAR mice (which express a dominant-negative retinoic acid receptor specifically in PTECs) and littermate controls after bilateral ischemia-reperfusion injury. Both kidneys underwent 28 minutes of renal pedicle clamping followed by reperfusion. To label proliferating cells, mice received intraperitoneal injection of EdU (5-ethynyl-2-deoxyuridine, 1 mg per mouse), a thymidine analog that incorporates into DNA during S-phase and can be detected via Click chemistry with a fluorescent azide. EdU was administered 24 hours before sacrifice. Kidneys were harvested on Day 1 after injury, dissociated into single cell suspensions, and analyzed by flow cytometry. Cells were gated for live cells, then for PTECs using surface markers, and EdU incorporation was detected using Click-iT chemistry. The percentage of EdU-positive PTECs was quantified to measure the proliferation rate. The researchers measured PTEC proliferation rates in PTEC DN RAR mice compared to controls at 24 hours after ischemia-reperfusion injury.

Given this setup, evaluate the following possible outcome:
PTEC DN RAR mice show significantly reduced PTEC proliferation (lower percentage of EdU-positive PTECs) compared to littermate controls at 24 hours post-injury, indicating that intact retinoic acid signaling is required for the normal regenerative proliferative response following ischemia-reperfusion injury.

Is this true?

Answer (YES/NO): NO